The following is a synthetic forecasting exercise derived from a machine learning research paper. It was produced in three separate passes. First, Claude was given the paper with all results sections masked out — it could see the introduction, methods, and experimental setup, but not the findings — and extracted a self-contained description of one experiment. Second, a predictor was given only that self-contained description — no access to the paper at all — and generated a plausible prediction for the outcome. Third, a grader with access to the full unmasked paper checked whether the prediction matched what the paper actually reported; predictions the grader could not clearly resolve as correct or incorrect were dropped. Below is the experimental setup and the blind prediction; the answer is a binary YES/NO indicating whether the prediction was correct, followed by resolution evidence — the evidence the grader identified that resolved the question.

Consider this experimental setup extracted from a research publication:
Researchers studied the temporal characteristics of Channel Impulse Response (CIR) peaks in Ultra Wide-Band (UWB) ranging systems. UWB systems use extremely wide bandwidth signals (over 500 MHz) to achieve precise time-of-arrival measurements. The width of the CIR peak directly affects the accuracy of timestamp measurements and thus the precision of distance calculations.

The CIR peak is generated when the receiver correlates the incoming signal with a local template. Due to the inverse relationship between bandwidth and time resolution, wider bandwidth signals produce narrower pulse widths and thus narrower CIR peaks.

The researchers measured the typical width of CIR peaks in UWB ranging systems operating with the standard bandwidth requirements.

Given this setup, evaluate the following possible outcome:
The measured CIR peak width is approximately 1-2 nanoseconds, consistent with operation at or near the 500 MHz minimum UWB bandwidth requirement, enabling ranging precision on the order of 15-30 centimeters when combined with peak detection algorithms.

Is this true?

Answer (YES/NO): NO